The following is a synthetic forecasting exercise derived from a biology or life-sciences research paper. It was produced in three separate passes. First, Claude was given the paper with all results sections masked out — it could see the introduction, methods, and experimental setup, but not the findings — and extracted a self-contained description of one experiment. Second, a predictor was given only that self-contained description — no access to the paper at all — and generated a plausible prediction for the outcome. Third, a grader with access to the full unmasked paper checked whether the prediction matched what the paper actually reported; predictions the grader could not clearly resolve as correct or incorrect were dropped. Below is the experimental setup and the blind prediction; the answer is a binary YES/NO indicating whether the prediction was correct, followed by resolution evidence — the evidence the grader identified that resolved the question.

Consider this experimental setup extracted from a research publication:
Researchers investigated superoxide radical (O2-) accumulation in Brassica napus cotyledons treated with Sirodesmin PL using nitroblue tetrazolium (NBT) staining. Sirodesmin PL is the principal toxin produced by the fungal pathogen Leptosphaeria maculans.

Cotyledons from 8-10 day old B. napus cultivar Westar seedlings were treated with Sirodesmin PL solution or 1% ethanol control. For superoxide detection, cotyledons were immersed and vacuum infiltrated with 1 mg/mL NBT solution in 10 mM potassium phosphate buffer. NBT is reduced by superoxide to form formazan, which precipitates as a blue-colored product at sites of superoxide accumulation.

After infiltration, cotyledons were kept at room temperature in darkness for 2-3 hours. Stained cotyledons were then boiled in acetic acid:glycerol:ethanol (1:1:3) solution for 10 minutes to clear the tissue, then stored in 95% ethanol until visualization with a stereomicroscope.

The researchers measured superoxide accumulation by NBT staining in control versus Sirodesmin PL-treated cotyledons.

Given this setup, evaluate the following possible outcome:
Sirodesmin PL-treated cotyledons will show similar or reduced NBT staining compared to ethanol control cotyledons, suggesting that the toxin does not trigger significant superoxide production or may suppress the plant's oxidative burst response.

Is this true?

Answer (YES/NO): NO